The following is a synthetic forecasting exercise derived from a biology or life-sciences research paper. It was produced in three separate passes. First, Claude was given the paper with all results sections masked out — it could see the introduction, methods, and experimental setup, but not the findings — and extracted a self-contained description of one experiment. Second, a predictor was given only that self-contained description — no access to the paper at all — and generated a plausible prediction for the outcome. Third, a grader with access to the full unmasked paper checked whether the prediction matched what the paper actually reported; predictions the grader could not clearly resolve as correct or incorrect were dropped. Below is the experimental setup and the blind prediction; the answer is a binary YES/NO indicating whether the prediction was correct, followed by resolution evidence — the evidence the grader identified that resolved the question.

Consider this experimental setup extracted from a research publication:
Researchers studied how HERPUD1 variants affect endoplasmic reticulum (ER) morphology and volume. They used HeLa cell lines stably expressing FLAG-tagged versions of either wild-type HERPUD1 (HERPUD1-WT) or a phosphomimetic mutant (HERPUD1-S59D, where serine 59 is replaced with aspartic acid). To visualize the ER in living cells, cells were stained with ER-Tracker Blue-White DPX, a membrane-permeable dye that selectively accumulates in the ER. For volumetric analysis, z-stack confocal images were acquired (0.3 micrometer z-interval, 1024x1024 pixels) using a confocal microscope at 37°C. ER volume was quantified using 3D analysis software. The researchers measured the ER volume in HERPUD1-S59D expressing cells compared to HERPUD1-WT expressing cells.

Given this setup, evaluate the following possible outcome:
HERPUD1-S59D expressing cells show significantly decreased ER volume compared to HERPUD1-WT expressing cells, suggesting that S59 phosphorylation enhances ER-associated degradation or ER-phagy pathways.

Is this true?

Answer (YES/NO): NO